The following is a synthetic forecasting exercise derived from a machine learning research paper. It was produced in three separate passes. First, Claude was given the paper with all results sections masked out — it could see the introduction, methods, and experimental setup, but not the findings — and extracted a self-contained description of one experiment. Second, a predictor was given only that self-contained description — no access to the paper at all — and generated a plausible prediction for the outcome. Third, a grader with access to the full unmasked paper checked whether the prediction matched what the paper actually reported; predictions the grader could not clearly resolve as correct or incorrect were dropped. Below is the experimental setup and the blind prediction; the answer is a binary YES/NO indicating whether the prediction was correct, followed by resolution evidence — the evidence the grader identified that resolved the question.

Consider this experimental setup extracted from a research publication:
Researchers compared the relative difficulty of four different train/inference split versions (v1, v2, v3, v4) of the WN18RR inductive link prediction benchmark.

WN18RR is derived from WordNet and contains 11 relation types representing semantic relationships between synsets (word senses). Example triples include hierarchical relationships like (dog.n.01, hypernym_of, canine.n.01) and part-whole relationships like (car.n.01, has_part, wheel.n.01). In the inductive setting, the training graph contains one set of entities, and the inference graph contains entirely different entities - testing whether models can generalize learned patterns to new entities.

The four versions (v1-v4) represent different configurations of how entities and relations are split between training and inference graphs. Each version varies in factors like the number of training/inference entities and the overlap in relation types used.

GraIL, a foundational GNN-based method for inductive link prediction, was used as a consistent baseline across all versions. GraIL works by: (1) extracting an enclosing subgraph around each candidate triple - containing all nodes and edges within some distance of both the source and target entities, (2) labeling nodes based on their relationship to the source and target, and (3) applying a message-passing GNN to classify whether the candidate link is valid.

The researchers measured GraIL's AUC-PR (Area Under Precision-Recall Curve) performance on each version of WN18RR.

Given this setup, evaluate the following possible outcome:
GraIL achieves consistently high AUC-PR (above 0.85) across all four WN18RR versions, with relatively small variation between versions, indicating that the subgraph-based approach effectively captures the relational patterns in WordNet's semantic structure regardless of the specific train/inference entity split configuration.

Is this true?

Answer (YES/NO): NO